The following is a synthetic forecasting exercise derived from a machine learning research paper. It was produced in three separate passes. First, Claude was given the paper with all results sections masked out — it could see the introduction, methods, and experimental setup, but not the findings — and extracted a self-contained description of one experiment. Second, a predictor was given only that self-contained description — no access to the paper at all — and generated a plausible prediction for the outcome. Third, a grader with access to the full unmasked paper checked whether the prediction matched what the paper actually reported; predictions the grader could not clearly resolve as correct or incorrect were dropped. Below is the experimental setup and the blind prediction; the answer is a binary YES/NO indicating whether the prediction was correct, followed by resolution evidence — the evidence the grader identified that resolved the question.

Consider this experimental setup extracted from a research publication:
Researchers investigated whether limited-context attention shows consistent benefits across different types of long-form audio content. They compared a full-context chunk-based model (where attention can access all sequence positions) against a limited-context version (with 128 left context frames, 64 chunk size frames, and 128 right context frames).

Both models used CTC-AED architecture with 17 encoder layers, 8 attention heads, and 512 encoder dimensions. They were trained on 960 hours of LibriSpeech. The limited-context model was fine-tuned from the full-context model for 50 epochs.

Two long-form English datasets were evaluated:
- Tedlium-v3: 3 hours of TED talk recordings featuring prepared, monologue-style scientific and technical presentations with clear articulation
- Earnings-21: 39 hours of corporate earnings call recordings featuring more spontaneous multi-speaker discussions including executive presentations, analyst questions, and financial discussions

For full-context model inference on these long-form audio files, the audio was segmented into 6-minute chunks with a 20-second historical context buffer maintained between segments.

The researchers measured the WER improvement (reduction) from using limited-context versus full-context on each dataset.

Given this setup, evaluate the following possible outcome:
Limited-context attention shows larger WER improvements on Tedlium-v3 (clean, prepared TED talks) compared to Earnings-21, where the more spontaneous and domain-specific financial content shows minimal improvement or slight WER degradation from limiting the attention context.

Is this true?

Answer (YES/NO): NO